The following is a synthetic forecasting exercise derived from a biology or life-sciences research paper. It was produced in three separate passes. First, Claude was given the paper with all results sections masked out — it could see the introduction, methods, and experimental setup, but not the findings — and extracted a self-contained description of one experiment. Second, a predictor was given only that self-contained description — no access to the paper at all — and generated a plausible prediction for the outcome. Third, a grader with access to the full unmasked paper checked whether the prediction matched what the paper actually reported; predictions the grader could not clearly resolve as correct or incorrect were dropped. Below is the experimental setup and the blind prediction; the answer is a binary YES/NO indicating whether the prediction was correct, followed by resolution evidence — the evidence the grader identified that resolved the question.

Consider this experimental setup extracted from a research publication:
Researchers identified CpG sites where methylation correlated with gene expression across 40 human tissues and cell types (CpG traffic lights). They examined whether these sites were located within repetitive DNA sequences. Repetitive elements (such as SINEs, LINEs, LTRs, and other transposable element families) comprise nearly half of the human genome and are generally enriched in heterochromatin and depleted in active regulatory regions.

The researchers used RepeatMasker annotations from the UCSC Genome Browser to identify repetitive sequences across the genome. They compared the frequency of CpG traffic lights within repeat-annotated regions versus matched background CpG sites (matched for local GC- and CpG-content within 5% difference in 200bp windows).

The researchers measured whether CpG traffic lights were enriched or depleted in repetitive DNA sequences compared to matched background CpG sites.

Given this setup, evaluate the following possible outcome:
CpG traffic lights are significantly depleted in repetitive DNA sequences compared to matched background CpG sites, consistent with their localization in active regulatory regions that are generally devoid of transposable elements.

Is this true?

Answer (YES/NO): YES